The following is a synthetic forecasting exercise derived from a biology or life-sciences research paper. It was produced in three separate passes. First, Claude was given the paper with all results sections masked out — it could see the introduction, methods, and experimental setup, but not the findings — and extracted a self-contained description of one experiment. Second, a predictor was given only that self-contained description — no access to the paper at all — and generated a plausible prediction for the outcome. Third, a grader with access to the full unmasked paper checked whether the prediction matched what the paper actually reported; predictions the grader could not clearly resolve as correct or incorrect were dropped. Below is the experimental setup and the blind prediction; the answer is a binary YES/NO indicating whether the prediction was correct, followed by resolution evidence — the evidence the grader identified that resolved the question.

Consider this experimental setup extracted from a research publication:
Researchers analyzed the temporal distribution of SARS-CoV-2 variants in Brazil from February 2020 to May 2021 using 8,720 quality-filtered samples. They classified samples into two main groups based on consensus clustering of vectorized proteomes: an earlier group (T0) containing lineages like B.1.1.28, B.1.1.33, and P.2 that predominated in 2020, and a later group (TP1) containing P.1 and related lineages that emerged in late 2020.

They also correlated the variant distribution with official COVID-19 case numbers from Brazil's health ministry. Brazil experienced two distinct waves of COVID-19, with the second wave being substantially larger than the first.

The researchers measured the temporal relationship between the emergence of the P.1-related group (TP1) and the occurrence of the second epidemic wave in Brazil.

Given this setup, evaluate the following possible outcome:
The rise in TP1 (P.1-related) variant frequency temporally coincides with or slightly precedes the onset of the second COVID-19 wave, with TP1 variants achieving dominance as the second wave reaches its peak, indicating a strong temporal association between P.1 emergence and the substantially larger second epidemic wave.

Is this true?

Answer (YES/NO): YES